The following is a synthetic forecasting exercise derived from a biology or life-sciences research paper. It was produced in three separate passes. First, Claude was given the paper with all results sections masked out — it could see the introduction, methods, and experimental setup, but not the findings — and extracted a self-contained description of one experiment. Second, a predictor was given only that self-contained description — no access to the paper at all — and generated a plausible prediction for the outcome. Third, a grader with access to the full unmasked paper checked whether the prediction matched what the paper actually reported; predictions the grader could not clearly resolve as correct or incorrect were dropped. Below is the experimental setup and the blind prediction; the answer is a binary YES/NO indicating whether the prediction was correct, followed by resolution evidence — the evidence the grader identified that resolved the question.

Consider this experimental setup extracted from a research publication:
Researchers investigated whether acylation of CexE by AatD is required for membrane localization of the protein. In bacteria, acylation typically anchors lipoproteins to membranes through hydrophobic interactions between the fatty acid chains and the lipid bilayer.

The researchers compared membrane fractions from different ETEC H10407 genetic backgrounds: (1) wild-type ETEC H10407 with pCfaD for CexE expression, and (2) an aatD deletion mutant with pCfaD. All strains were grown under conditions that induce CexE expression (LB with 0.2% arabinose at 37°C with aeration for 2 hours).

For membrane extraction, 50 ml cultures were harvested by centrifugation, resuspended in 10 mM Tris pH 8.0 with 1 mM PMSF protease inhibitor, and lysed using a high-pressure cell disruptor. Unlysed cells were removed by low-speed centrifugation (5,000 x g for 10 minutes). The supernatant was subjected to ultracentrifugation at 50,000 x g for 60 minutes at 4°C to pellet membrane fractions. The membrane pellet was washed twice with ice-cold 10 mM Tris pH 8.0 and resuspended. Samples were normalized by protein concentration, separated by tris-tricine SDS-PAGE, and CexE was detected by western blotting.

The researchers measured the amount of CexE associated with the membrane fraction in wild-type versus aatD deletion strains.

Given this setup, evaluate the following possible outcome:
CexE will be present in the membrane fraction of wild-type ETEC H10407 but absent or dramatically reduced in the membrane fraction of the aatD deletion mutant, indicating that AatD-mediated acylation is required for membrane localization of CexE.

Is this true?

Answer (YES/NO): YES